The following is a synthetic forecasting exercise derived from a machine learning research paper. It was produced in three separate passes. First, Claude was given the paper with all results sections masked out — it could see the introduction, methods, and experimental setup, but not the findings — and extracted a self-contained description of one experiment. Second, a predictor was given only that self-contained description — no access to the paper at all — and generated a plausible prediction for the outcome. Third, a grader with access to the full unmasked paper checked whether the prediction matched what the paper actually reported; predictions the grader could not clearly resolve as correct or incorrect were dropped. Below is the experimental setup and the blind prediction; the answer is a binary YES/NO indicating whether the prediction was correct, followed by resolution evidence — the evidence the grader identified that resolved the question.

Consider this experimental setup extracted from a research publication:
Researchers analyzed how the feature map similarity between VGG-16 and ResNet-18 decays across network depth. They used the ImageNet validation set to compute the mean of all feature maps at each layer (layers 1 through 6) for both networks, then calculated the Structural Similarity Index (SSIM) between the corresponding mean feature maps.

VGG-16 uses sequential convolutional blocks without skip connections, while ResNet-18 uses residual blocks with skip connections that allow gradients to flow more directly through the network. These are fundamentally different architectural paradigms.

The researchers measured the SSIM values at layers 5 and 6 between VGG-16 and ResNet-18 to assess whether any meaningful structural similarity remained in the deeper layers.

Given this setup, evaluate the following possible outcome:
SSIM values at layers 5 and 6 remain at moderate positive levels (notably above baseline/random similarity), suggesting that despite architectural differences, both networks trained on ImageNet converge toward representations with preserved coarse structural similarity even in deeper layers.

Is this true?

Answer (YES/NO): NO